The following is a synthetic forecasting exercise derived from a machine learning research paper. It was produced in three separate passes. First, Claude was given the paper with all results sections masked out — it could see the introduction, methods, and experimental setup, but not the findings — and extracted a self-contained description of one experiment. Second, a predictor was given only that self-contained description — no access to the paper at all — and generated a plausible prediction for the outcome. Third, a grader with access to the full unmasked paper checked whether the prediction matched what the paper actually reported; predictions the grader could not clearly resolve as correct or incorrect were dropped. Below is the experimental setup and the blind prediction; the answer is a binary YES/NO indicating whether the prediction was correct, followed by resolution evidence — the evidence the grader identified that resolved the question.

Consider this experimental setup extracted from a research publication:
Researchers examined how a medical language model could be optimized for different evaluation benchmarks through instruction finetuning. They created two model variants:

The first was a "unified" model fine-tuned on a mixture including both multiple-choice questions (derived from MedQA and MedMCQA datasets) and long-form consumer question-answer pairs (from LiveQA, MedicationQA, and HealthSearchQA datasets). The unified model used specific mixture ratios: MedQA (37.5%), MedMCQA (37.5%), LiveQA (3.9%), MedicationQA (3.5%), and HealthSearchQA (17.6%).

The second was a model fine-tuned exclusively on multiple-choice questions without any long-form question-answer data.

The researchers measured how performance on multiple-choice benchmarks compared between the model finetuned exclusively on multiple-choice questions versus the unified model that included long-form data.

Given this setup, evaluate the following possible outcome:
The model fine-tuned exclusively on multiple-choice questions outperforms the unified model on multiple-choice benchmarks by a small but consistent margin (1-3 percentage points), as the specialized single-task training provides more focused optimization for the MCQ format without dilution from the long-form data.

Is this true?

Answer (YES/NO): YES